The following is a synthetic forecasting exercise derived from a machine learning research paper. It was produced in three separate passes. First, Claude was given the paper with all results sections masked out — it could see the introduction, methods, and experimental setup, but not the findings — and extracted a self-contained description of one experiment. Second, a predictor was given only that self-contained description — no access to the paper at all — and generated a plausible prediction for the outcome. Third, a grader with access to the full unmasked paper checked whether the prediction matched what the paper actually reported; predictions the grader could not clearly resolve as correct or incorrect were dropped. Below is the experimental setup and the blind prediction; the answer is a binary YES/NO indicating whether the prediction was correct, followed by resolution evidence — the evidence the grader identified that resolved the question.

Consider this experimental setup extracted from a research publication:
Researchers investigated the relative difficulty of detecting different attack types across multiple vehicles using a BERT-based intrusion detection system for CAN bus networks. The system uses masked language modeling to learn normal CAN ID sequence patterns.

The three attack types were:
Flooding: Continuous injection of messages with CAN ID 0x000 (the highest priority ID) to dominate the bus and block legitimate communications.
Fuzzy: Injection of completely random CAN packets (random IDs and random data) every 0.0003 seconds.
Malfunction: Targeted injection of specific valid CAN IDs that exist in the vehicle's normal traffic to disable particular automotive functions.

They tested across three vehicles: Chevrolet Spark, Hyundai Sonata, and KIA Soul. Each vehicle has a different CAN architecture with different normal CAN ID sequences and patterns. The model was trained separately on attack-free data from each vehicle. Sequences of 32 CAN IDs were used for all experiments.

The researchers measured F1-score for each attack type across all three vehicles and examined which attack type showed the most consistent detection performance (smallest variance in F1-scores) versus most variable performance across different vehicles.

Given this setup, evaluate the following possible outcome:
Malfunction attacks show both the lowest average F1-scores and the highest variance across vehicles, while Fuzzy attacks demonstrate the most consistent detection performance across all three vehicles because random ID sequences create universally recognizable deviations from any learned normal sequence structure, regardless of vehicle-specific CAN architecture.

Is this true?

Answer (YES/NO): NO